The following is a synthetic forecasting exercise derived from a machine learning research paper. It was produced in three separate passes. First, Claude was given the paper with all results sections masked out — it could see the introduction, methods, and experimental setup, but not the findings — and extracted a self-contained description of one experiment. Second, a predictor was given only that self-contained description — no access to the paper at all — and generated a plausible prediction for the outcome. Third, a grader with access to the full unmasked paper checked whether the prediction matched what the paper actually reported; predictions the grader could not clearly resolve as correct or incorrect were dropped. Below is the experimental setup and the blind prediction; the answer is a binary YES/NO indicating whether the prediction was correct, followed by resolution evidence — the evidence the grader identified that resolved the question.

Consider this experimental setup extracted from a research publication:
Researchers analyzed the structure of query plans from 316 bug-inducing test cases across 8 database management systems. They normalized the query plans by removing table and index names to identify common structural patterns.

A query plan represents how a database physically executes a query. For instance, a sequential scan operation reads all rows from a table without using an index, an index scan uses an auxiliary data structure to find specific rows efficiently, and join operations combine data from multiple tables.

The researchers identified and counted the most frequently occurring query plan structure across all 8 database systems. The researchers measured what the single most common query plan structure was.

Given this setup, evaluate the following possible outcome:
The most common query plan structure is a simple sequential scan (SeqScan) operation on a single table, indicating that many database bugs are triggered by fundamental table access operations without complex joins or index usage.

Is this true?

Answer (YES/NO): YES